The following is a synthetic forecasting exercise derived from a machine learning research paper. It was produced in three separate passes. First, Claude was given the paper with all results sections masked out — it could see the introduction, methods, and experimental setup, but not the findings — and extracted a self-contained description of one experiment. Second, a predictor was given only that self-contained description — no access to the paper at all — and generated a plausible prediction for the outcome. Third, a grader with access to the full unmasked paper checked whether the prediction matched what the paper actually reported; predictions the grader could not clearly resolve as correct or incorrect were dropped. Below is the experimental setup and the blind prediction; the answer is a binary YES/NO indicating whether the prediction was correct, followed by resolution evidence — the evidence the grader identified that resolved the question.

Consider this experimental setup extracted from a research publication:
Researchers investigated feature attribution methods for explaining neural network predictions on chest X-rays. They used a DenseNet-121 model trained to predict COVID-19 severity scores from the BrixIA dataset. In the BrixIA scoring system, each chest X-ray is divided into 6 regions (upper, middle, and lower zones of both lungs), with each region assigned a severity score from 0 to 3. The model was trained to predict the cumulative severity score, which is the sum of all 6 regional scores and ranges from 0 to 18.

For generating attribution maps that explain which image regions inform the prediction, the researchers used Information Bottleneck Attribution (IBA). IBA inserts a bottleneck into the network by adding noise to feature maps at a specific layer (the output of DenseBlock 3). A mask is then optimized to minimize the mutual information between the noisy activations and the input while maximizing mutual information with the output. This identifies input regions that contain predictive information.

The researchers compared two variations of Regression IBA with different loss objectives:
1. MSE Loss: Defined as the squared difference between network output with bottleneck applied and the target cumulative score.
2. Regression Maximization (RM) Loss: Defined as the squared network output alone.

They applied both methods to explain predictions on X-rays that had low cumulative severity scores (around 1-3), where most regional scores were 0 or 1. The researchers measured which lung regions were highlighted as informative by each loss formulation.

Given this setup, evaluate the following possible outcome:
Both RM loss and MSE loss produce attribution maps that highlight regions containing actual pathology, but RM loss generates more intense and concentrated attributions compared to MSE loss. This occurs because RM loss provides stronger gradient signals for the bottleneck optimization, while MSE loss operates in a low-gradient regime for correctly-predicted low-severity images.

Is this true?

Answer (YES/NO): NO